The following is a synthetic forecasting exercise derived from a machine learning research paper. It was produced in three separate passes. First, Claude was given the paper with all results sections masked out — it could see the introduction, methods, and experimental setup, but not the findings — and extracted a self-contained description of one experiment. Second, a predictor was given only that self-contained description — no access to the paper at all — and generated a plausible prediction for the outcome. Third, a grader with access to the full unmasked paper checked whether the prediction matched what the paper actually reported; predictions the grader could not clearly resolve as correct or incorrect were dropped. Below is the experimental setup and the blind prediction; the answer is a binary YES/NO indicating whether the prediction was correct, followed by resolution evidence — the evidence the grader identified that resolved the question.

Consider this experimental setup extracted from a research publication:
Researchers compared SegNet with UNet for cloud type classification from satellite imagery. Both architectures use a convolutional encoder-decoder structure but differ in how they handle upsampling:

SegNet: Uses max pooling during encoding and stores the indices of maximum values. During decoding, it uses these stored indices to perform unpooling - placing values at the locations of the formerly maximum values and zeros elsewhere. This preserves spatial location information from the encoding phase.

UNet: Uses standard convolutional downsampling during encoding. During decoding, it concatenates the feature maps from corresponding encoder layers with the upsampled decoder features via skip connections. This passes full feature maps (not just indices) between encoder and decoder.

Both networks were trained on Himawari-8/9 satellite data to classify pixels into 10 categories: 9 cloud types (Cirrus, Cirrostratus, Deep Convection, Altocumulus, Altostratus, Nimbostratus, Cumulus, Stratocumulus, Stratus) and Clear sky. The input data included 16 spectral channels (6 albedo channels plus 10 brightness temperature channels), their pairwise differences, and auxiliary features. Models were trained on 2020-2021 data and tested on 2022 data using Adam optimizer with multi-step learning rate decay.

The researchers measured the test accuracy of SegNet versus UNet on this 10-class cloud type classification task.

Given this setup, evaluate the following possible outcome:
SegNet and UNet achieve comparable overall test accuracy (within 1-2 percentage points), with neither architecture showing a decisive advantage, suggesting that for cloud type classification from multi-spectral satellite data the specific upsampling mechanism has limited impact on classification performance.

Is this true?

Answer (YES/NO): NO